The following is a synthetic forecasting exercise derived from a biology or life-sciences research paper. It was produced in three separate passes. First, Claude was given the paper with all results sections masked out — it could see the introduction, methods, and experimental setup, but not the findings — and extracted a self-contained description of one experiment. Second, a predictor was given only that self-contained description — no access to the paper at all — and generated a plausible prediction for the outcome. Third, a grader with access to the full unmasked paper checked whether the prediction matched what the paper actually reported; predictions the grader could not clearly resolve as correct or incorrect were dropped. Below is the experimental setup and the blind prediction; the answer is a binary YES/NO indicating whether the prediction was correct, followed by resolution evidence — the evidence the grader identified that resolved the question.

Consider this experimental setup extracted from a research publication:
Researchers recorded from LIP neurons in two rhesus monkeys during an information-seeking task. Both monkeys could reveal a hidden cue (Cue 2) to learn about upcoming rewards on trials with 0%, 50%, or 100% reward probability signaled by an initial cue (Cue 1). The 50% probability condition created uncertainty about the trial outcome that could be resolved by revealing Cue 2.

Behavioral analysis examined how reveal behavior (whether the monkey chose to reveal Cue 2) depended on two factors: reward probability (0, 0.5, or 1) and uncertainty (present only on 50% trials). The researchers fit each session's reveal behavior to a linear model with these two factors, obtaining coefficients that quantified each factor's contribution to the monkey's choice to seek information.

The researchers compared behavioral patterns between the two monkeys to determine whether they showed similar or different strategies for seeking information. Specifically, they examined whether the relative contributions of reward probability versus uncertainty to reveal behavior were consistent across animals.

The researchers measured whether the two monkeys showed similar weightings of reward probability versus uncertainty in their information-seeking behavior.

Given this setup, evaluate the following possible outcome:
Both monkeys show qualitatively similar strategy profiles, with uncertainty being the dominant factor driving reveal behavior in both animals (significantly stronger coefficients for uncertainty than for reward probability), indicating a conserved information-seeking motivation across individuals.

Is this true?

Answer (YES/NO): NO